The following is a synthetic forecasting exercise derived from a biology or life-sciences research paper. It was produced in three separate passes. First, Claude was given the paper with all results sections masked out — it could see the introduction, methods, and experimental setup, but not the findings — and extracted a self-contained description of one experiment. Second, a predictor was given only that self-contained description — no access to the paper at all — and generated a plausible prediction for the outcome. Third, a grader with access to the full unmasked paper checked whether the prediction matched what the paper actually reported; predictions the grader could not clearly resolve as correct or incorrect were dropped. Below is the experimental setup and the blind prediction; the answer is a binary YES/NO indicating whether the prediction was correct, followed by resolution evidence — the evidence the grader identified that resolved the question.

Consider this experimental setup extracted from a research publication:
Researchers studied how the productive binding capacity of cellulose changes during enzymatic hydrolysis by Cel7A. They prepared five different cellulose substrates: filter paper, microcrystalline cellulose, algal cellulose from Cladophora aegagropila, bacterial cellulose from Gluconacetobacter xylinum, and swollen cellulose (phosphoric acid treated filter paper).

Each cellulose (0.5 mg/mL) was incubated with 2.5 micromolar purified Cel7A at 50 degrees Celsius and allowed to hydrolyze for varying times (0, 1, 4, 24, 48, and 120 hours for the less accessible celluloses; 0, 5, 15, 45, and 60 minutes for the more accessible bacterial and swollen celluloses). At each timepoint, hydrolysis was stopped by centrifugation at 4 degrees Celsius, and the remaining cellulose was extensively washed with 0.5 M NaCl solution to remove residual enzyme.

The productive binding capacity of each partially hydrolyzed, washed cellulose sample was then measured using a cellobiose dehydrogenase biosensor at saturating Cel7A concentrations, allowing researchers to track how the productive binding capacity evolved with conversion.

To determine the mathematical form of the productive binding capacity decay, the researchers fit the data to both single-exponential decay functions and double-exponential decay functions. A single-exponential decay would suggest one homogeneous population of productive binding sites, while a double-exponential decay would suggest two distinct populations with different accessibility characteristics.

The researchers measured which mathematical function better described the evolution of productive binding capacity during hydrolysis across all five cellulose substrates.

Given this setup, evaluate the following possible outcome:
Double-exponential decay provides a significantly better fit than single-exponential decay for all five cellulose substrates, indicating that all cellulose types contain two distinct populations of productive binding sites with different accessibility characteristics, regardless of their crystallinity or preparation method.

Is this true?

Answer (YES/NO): YES